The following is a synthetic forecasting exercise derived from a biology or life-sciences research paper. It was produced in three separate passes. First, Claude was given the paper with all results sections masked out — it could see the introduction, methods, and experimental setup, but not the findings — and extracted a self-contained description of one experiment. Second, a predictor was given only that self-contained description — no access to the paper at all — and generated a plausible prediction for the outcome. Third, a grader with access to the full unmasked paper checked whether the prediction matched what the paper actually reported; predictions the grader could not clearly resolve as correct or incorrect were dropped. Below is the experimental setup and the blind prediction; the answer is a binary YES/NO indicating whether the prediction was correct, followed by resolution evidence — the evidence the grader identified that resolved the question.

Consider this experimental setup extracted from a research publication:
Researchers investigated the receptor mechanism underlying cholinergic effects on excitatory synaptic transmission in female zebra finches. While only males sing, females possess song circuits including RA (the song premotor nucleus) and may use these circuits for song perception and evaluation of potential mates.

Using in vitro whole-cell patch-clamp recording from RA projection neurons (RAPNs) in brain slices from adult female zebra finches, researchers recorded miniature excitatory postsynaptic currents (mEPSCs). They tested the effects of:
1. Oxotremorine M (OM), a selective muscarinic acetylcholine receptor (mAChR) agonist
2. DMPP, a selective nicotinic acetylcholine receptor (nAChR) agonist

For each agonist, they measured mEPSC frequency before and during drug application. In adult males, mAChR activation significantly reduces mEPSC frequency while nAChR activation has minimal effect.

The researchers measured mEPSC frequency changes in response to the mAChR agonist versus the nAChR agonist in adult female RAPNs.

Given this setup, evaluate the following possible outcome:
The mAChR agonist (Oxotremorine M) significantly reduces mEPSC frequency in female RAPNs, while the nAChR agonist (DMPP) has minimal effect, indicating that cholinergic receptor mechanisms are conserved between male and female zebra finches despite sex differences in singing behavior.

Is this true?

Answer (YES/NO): YES